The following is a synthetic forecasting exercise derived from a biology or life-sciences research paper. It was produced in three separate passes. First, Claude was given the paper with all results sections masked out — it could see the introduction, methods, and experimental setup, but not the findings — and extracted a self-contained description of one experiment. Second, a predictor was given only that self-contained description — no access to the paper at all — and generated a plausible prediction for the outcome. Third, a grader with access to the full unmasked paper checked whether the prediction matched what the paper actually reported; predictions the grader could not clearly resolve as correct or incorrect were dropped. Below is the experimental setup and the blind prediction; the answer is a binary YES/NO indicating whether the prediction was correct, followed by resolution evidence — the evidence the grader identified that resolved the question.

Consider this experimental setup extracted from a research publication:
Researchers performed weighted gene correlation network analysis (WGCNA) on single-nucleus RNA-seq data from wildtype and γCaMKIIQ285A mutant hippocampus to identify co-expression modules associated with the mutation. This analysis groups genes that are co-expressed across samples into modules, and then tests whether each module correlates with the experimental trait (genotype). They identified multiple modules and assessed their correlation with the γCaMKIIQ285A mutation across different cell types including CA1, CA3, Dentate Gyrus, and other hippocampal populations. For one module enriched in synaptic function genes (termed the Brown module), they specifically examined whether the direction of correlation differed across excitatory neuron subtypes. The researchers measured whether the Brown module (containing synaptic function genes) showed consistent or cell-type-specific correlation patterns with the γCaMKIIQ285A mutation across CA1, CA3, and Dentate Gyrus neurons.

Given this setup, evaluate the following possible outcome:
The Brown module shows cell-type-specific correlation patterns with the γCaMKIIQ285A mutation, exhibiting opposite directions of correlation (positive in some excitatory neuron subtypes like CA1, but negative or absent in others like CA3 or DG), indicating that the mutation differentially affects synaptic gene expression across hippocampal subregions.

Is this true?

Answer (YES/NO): NO